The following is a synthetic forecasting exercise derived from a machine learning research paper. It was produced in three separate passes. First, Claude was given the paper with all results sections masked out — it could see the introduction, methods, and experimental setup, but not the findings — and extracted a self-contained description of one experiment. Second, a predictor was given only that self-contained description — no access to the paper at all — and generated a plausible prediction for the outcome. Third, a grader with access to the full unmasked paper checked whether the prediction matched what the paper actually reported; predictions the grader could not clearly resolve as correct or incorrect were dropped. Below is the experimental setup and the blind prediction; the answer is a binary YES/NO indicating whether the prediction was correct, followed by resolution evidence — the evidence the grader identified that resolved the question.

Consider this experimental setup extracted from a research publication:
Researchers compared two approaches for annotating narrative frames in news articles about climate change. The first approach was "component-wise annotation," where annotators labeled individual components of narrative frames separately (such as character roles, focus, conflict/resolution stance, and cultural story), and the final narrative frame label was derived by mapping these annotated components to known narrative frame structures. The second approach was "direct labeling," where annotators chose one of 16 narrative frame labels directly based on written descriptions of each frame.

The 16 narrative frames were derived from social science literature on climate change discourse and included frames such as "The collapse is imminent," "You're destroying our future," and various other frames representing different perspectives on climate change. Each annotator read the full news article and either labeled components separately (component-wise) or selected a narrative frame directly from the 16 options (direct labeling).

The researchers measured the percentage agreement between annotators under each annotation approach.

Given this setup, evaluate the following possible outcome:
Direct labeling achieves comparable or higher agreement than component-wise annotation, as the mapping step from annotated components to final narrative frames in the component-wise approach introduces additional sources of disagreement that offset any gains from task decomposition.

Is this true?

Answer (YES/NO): NO